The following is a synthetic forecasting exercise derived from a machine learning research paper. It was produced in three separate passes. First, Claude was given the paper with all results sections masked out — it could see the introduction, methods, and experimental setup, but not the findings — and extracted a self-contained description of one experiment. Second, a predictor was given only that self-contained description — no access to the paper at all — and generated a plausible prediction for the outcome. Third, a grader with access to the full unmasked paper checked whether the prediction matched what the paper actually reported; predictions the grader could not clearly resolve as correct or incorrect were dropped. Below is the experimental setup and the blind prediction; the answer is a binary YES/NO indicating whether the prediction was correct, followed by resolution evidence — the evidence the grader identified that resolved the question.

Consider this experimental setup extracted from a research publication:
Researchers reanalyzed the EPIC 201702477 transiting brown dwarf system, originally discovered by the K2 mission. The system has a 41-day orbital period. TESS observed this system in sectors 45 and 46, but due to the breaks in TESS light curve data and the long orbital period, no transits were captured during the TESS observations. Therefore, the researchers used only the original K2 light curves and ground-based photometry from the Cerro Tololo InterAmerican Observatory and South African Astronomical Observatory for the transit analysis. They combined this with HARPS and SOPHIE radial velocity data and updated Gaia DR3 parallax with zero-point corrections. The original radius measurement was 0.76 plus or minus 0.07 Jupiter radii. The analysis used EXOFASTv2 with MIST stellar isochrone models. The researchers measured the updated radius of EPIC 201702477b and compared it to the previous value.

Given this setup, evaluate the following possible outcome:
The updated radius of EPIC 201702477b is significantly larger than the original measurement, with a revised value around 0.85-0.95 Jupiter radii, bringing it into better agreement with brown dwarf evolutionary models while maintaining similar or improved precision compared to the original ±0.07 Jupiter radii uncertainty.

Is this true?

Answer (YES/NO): NO